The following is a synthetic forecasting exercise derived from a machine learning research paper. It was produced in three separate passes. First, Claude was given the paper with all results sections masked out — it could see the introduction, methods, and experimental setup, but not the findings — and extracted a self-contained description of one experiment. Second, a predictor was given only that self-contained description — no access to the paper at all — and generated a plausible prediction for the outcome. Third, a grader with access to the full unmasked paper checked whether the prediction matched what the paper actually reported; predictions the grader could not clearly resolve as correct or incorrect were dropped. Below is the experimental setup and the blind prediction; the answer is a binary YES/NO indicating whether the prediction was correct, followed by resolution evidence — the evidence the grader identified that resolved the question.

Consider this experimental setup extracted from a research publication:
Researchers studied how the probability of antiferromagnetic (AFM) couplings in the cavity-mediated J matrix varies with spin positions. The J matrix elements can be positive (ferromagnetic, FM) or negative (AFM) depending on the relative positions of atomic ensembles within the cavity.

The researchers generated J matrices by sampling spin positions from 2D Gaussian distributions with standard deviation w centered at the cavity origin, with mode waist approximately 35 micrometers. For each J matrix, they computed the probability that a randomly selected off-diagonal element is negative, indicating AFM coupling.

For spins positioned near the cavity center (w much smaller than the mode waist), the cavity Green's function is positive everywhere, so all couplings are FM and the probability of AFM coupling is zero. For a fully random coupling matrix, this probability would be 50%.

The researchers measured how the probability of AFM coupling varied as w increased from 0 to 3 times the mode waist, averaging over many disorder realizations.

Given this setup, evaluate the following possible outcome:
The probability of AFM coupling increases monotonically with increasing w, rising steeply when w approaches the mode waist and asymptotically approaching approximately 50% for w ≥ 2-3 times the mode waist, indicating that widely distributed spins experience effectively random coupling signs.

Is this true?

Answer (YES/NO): YES